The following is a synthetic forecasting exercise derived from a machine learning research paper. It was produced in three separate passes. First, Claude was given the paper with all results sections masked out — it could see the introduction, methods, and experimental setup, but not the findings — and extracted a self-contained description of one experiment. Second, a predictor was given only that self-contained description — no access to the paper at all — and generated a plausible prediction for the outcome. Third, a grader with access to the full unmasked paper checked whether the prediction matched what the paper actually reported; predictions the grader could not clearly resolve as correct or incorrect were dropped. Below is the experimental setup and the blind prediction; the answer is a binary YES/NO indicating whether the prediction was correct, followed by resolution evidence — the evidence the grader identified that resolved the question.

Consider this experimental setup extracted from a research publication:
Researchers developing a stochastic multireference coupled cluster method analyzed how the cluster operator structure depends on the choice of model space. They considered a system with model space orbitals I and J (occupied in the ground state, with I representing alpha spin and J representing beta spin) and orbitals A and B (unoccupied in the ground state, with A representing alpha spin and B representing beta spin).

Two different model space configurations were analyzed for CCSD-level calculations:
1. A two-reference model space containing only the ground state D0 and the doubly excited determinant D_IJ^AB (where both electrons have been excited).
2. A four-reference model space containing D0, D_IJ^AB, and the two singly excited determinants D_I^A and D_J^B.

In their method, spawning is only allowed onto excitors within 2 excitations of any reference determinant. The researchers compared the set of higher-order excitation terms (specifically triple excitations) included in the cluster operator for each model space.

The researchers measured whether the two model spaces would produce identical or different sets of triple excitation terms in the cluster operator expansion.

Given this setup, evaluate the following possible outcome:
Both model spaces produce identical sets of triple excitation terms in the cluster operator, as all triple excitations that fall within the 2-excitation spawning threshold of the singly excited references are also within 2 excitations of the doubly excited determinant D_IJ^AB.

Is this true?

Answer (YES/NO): NO